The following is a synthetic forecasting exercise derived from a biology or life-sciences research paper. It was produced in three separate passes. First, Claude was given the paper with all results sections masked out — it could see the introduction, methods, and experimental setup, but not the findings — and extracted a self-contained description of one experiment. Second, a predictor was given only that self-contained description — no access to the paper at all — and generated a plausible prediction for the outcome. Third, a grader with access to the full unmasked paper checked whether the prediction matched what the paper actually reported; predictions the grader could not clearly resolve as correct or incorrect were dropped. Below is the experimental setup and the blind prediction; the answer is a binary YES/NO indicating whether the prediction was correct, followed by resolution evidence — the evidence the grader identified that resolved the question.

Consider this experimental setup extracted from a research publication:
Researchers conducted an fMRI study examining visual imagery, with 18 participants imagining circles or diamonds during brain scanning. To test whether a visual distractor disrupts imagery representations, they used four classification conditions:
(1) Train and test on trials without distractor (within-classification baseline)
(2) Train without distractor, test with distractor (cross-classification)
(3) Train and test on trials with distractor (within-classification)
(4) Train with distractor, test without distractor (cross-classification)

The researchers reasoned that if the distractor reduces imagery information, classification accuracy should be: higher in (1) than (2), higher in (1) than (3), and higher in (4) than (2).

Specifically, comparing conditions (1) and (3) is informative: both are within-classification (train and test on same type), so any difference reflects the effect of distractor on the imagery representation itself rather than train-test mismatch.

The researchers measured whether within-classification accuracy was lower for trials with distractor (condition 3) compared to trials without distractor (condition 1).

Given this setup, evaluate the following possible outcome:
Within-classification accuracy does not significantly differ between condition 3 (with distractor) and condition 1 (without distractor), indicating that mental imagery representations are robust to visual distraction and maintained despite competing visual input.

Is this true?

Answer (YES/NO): NO